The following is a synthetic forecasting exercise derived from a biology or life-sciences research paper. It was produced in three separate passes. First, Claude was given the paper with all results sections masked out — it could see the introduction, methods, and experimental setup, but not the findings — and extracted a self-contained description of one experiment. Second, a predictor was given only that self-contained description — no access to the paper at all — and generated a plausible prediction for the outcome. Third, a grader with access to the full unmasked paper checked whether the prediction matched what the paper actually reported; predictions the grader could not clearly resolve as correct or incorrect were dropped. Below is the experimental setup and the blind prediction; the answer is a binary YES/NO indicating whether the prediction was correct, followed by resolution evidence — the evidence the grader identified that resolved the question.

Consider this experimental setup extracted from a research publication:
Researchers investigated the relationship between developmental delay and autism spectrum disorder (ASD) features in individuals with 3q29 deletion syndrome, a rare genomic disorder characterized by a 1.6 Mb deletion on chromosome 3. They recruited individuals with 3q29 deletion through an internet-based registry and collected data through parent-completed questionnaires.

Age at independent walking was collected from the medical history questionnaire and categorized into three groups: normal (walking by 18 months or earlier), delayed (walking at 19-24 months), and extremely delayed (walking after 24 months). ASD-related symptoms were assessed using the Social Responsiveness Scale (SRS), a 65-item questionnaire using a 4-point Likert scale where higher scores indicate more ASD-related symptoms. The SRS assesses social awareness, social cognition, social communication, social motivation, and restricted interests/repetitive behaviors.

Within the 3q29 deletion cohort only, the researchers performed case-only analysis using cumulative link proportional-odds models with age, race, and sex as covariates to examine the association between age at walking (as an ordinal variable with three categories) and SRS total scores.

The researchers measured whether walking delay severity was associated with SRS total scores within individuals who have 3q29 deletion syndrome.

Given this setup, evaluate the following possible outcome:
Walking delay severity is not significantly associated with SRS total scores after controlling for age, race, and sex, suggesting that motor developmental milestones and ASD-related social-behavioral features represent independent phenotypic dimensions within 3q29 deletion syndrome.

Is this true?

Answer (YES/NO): YES